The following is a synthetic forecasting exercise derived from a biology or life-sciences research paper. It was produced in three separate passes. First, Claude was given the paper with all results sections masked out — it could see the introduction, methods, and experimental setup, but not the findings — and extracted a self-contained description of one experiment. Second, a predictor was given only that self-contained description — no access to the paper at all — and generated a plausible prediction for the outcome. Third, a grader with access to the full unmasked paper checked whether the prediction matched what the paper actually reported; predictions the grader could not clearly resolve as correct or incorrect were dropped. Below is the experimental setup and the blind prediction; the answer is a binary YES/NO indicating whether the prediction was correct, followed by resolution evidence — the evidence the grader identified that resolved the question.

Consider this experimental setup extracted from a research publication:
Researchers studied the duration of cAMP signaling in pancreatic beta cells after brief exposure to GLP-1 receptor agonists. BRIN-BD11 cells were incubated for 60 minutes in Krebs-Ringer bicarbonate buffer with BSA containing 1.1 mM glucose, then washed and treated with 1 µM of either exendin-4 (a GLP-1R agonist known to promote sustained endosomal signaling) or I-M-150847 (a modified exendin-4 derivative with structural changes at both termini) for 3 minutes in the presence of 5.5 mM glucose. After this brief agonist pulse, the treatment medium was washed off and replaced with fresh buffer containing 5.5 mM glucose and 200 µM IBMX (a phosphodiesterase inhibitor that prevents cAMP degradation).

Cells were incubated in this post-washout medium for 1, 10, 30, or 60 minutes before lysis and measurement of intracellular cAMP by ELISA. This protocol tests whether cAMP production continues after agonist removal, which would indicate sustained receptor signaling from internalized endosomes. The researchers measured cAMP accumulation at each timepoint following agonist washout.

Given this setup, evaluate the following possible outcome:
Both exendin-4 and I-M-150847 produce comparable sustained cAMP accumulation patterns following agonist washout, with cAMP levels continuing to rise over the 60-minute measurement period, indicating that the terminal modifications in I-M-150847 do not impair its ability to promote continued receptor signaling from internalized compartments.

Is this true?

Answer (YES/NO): NO